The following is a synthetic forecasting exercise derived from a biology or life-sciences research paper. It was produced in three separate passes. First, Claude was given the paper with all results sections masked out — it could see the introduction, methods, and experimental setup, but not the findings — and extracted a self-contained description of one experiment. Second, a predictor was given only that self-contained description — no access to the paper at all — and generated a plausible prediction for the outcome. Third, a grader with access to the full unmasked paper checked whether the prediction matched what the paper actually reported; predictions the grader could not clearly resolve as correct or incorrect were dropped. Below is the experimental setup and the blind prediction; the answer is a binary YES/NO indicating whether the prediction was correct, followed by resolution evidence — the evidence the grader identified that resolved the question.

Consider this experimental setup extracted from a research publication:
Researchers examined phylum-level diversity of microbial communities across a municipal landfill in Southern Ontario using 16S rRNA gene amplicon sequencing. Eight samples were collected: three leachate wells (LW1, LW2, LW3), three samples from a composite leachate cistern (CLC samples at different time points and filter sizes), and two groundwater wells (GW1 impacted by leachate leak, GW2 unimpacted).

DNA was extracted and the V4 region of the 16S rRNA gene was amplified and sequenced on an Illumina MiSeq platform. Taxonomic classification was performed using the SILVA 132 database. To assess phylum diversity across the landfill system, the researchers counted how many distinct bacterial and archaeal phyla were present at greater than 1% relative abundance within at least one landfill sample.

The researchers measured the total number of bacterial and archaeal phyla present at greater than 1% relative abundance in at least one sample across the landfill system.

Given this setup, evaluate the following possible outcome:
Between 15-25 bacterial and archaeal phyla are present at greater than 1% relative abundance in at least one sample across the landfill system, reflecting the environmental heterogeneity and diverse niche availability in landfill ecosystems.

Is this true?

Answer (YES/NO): YES